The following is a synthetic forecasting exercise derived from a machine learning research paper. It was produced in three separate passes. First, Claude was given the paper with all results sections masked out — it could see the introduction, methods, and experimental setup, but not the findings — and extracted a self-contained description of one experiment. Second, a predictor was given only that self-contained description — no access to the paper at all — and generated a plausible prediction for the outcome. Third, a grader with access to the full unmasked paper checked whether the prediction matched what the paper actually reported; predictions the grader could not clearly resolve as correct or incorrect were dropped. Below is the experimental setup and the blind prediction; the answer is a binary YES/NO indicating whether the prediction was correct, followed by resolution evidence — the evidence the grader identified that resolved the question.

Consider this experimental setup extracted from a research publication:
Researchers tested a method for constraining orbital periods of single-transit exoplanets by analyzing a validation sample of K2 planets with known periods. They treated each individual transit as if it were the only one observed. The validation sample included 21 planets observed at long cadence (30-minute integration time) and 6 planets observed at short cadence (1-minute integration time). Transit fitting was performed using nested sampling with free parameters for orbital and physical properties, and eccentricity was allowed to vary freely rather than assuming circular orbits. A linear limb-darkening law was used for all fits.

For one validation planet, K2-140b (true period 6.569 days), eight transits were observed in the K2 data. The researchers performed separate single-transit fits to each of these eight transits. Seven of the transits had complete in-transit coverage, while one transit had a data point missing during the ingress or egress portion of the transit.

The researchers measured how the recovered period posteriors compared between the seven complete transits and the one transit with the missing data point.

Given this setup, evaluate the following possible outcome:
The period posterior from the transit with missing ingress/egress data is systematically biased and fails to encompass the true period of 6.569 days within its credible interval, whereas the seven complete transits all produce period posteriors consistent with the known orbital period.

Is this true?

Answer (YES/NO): YES